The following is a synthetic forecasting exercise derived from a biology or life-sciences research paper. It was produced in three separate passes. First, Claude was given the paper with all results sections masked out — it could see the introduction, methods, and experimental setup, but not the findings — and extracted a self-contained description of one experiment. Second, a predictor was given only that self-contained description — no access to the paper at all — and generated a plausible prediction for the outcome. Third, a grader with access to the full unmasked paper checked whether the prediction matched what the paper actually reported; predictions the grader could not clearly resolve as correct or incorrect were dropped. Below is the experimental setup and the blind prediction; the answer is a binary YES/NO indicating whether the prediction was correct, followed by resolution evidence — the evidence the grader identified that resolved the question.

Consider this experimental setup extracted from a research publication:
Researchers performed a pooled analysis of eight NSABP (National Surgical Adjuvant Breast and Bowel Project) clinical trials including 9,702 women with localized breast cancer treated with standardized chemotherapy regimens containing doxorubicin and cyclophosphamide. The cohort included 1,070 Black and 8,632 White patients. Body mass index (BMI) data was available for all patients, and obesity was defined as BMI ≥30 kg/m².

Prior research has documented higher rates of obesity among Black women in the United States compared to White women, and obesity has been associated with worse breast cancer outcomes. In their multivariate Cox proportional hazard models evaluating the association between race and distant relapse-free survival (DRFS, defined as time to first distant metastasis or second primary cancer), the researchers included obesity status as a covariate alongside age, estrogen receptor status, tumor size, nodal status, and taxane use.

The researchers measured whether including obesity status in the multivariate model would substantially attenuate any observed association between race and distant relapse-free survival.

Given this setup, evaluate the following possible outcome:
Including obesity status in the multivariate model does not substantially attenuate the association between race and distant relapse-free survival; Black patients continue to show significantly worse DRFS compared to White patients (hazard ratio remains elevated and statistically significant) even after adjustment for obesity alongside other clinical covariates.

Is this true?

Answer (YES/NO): YES